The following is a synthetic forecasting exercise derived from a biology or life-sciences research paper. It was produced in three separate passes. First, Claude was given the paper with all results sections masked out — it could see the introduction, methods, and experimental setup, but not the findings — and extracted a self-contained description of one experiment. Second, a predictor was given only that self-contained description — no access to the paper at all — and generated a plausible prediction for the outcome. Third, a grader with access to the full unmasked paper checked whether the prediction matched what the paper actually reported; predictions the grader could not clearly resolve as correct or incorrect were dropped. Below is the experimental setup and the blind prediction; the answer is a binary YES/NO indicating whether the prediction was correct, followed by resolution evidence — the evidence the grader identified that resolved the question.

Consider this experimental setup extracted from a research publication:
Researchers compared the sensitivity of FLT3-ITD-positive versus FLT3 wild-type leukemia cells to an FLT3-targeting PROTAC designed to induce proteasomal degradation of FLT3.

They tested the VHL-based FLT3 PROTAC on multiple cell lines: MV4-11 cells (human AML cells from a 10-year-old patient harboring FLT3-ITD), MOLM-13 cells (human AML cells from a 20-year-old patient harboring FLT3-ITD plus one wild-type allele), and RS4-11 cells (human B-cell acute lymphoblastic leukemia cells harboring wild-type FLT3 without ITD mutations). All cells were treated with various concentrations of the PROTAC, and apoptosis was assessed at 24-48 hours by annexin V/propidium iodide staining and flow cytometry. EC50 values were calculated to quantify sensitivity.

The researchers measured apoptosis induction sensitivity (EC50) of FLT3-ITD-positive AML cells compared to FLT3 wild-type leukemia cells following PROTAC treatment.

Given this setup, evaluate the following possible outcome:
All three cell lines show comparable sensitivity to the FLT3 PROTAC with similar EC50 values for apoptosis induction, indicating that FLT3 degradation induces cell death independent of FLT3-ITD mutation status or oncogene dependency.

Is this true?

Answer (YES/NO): NO